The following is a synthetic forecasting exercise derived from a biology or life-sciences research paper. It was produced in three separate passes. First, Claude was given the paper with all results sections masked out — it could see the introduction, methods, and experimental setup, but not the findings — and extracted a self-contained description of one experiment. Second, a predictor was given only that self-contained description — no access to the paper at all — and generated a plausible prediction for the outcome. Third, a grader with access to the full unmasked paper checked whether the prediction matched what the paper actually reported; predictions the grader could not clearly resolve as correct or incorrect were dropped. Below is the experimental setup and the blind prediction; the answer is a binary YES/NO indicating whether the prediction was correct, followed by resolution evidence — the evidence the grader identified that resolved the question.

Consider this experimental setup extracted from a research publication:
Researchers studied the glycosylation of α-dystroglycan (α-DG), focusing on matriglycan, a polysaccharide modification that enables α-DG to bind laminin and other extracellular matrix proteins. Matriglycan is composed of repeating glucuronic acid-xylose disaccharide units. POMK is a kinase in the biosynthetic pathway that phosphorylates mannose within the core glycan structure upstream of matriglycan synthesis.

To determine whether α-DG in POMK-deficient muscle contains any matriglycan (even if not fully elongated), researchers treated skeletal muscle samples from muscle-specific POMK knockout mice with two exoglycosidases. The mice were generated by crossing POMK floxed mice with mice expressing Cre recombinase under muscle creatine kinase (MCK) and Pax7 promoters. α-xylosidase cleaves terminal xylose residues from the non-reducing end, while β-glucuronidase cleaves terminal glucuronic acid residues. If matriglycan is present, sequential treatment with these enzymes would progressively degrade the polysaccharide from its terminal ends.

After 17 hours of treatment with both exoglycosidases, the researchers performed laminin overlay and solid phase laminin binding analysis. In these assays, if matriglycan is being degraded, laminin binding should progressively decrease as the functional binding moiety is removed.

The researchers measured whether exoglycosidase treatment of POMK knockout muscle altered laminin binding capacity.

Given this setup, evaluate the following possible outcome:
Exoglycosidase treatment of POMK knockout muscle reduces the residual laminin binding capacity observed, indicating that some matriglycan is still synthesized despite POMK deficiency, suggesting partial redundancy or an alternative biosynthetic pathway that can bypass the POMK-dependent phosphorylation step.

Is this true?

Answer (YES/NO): NO